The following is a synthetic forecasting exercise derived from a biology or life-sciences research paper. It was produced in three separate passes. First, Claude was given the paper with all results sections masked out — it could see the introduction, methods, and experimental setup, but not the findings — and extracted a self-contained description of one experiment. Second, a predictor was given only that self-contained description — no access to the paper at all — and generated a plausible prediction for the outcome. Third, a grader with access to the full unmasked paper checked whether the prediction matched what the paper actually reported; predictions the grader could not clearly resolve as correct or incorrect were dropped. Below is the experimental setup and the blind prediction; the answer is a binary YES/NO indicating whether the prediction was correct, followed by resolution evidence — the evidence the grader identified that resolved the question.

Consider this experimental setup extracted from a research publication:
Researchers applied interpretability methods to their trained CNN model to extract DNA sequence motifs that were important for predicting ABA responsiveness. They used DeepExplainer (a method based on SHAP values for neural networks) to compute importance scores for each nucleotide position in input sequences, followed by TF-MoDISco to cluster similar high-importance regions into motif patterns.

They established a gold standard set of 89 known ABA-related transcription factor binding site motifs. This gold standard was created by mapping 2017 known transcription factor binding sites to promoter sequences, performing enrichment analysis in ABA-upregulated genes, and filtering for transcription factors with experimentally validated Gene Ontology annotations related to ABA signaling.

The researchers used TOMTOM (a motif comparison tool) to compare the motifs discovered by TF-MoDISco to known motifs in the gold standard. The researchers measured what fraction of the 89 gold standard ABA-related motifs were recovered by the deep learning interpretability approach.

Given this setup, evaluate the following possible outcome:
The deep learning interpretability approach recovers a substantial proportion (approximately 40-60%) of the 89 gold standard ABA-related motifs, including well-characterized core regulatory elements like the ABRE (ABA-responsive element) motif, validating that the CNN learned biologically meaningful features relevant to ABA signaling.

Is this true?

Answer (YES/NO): YES